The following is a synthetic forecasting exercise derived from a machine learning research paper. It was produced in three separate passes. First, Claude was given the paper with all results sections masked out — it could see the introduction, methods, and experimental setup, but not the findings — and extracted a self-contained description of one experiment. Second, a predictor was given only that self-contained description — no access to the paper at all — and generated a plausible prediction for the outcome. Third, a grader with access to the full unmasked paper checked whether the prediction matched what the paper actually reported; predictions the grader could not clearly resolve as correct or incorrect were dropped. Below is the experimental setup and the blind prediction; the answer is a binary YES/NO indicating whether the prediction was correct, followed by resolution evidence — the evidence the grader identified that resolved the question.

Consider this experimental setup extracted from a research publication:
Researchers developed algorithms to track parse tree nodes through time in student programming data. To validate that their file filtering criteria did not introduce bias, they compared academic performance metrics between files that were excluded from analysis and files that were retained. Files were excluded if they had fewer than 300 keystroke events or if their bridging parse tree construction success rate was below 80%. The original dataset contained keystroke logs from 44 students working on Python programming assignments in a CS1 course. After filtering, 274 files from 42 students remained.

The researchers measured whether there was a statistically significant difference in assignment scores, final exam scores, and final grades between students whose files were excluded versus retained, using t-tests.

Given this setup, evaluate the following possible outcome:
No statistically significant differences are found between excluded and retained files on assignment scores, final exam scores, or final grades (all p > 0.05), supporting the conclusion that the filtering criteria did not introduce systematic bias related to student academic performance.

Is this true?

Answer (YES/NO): YES